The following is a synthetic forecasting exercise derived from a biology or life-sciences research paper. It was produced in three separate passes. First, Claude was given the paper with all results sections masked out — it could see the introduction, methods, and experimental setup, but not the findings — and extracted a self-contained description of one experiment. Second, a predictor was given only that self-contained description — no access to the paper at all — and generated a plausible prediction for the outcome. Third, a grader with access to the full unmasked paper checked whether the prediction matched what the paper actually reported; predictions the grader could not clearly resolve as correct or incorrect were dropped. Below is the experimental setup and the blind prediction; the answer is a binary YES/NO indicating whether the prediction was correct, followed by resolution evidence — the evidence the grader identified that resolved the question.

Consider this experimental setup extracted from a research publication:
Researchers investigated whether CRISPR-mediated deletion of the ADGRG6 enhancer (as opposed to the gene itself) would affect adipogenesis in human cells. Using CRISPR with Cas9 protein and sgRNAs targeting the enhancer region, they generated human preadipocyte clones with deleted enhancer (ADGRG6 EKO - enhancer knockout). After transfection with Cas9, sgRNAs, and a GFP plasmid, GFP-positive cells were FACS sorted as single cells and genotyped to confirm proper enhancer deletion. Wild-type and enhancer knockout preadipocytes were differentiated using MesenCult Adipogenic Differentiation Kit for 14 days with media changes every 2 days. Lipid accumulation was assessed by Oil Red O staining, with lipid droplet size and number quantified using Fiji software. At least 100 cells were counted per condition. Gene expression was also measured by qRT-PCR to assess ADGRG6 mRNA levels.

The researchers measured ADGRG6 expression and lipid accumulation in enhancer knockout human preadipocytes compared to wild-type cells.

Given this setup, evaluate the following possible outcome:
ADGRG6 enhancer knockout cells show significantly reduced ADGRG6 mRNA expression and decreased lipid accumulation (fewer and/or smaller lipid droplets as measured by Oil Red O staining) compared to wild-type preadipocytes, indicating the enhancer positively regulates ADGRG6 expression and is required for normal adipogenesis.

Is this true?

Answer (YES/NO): YES